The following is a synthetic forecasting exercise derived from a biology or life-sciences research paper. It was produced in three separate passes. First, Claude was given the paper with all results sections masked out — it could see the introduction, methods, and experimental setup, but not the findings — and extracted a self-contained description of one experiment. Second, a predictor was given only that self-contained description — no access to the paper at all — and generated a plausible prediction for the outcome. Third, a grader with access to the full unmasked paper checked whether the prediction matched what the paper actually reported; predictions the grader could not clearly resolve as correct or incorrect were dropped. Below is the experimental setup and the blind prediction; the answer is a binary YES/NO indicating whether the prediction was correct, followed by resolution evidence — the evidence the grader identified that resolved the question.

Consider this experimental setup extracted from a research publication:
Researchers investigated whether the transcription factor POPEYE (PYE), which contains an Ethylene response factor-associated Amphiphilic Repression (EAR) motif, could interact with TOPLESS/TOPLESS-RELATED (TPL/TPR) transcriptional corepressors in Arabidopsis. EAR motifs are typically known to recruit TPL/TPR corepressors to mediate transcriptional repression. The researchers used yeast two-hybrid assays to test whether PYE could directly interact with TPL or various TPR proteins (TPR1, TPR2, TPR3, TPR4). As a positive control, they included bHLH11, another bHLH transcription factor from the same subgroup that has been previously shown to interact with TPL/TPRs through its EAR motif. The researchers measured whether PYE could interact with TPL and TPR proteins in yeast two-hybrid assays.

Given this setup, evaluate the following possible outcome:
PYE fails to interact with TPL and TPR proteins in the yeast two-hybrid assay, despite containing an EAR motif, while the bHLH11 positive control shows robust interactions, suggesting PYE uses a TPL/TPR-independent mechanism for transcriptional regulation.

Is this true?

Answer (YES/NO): YES